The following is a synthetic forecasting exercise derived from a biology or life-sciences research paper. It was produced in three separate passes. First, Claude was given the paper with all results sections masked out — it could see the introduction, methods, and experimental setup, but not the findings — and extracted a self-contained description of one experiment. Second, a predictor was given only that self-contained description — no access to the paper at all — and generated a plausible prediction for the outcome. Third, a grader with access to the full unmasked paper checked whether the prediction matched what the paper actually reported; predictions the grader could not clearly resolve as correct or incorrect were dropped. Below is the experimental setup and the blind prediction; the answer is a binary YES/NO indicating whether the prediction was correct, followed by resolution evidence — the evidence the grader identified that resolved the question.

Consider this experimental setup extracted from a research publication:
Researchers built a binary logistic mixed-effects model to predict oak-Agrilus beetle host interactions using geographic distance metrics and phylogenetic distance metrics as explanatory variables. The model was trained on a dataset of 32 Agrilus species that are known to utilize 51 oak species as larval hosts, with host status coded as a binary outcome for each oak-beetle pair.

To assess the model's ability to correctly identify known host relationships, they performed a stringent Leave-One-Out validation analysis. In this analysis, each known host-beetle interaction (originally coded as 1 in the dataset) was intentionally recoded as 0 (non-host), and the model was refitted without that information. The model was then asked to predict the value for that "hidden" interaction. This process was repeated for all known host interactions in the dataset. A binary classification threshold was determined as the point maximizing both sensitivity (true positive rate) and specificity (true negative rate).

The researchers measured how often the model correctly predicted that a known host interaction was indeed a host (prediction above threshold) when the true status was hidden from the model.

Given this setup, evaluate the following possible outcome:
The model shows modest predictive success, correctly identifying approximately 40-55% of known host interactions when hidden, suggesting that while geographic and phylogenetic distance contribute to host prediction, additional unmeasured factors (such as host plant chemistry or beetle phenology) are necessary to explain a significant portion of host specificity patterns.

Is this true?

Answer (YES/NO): NO